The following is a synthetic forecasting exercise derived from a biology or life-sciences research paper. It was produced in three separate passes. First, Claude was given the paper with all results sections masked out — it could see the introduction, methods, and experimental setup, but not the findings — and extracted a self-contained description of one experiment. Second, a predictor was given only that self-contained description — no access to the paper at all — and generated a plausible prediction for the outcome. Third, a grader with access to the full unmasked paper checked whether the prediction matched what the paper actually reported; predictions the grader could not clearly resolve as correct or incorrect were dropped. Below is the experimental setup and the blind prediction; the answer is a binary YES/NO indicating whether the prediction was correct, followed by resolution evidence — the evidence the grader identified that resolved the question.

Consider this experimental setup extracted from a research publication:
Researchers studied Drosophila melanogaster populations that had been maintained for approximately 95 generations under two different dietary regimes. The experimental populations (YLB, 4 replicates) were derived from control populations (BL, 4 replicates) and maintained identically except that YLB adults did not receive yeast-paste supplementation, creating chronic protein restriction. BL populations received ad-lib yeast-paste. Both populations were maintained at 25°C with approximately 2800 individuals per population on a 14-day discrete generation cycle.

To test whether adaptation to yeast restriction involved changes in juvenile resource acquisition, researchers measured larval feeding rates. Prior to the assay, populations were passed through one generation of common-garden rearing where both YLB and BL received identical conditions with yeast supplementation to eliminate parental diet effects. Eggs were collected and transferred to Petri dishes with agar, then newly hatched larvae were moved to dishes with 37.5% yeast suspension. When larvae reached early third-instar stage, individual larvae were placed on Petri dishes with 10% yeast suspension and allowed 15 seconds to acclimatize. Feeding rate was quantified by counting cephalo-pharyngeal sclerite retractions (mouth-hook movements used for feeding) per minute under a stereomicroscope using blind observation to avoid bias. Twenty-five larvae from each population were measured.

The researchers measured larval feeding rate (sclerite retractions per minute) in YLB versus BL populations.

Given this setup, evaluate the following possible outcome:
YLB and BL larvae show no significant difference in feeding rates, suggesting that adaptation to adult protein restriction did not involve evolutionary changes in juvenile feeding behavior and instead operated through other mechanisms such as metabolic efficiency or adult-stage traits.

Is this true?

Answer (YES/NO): NO